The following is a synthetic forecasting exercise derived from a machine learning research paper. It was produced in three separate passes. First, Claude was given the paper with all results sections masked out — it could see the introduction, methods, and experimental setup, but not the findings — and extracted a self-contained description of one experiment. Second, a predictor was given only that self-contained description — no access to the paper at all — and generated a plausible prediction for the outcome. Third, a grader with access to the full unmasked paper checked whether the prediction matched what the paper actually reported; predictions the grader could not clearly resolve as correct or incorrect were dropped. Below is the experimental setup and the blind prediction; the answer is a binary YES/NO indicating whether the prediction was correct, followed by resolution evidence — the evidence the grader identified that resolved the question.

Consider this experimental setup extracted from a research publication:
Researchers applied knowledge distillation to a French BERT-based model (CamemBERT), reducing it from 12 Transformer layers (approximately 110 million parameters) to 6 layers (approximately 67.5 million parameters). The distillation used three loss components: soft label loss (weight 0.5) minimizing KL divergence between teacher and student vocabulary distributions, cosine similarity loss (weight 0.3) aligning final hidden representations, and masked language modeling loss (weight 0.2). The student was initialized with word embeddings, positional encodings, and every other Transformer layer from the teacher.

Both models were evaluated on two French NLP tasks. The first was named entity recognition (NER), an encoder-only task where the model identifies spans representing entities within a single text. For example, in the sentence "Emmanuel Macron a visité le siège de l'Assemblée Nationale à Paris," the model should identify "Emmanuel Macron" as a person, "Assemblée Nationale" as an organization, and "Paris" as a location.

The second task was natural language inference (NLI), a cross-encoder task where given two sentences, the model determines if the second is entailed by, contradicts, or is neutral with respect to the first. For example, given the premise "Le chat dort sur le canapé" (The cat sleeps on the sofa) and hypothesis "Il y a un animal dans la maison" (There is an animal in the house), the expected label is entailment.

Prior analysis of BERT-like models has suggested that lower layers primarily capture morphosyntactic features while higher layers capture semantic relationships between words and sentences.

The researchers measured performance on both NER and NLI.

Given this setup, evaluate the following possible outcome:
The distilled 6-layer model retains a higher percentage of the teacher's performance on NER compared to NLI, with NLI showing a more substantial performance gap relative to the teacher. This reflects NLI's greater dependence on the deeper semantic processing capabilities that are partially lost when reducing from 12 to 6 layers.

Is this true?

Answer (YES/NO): YES